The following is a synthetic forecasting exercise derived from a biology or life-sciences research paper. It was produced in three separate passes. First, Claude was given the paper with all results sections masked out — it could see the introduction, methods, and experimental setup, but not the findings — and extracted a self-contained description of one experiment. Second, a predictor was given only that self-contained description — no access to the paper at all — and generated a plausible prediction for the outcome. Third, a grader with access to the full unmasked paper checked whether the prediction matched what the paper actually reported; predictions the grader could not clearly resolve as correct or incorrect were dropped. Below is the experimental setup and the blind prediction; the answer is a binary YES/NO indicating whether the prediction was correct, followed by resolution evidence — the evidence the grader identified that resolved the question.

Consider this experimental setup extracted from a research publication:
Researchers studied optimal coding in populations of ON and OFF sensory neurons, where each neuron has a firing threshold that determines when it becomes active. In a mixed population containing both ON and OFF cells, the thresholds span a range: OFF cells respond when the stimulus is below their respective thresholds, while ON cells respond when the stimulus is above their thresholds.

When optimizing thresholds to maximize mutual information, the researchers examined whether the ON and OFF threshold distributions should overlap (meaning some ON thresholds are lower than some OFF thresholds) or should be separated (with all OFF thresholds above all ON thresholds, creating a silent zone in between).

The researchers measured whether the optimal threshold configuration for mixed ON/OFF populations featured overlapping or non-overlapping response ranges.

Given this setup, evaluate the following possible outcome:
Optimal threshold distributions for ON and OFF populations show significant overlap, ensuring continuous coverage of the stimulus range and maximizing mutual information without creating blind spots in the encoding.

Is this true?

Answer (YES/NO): NO